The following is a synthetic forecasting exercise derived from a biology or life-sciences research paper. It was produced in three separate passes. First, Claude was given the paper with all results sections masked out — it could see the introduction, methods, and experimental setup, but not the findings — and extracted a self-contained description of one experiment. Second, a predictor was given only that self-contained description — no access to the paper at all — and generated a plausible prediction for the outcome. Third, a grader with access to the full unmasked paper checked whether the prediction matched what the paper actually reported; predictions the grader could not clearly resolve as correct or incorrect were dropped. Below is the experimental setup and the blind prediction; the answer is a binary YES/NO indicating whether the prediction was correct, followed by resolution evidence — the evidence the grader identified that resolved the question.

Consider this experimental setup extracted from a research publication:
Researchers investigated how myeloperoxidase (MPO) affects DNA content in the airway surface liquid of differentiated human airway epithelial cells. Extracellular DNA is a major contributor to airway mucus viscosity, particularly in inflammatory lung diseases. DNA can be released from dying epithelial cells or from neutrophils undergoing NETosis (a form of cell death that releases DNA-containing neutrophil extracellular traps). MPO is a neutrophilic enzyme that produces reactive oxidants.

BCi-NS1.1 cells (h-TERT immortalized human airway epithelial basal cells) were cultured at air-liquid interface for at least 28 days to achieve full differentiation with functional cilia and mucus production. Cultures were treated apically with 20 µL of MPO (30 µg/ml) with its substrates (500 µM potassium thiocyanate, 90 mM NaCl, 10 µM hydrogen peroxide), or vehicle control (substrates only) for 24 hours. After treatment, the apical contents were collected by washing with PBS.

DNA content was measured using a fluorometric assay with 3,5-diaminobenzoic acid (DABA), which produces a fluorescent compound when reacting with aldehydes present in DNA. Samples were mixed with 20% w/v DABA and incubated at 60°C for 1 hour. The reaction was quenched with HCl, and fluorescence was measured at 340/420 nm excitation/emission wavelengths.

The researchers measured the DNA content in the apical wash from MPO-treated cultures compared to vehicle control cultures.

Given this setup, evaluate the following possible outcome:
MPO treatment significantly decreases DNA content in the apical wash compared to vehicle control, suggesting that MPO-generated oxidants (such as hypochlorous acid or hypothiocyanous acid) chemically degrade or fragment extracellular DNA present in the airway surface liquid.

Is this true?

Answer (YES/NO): NO